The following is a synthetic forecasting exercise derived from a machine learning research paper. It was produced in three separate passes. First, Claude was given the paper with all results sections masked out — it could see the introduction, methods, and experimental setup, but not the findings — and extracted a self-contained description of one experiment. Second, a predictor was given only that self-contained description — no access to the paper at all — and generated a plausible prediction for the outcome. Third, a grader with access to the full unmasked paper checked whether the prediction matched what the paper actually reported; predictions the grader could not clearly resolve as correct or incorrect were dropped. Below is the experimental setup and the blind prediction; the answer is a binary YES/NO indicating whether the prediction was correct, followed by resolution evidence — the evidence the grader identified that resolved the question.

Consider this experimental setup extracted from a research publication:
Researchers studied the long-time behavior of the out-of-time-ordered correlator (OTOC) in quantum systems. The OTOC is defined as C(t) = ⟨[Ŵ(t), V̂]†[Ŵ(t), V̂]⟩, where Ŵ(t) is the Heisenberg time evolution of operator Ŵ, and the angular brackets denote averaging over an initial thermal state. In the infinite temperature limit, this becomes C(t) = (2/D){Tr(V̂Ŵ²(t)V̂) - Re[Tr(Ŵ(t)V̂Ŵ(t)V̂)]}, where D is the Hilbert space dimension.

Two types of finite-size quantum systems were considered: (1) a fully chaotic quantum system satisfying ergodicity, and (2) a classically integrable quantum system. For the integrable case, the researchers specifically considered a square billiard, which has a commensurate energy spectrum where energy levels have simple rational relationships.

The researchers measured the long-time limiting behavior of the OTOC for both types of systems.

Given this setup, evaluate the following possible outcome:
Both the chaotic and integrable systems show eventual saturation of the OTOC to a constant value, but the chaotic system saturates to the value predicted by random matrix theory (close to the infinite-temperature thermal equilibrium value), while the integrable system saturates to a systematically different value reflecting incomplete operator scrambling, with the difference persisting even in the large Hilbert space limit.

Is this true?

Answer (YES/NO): NO